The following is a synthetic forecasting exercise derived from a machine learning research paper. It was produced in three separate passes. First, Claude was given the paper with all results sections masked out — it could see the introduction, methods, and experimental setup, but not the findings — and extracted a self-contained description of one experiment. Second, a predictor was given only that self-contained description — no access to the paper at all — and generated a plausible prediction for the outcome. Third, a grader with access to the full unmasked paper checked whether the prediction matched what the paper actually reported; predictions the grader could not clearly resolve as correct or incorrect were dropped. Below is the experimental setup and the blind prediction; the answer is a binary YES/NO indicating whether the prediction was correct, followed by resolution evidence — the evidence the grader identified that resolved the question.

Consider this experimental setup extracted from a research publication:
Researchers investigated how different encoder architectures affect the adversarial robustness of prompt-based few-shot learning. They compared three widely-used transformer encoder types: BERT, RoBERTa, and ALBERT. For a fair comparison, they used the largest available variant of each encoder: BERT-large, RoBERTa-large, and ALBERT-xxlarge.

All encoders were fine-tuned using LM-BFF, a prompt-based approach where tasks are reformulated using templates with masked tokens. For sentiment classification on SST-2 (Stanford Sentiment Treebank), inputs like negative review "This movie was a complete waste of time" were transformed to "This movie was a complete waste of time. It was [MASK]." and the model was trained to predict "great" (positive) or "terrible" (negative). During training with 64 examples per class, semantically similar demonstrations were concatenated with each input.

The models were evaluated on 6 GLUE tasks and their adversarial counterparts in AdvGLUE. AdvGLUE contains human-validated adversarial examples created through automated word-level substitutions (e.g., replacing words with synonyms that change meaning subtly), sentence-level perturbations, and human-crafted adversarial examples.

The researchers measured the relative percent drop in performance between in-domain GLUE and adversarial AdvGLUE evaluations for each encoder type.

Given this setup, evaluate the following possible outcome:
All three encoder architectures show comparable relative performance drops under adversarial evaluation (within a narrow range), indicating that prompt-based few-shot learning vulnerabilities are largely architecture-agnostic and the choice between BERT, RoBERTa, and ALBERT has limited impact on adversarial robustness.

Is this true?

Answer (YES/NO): NO